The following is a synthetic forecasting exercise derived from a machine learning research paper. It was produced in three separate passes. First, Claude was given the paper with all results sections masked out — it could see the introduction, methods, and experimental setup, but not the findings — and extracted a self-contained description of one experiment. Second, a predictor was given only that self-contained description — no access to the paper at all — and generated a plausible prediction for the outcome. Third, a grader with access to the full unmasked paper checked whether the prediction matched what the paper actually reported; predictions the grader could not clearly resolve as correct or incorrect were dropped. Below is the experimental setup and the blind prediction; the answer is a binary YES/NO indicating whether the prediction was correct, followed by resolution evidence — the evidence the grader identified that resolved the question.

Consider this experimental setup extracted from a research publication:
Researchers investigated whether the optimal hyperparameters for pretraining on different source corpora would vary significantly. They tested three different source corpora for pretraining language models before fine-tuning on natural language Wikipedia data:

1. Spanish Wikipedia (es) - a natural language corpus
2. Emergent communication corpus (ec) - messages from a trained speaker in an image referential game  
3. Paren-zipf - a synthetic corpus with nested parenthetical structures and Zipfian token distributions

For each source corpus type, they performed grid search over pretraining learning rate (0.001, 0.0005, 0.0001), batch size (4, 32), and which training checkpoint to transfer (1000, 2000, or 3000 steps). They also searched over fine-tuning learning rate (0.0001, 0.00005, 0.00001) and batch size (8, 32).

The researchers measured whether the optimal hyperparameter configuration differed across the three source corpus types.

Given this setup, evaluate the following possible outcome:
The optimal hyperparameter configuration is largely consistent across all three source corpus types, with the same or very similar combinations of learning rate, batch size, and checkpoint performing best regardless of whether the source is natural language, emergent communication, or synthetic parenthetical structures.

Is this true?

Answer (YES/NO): YES